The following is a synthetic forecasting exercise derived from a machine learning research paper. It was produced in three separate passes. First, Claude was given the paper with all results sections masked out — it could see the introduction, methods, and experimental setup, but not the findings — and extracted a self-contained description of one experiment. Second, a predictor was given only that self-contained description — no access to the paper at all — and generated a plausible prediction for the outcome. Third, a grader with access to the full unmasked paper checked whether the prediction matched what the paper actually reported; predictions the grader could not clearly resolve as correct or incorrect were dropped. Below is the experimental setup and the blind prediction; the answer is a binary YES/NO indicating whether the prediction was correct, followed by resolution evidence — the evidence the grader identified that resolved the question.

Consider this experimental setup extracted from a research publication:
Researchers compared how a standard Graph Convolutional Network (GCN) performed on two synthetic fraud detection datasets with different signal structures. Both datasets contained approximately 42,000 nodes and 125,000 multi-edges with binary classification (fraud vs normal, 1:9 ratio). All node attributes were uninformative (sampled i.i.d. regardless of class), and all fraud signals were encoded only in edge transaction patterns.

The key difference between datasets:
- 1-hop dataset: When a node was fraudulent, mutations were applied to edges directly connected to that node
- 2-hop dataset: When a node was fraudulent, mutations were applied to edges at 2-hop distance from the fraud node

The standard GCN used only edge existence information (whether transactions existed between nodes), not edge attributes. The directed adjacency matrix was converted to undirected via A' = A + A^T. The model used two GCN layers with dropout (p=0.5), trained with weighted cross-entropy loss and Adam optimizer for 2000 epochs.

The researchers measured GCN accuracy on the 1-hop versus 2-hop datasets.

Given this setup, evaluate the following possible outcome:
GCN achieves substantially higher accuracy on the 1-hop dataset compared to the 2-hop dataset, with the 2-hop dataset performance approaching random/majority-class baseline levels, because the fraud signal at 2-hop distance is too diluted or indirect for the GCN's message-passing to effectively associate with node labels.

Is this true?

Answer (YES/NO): NO